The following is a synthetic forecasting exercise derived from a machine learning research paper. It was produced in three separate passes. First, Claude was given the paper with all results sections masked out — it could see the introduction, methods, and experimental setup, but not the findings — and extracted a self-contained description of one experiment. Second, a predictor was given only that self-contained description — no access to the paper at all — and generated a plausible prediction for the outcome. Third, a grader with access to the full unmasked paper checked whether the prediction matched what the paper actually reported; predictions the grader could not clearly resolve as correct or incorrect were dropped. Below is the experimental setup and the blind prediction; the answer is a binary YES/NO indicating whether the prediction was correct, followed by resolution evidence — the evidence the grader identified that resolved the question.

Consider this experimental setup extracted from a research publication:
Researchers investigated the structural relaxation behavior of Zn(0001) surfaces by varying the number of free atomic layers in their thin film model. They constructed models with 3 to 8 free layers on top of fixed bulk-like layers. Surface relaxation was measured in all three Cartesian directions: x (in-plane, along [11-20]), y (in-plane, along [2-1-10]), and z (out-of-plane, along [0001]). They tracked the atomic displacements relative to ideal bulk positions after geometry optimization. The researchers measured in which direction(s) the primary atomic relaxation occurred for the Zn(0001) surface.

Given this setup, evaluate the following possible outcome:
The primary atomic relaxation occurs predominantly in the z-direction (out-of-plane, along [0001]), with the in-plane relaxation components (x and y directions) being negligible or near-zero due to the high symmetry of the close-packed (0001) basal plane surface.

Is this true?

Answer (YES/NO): YES